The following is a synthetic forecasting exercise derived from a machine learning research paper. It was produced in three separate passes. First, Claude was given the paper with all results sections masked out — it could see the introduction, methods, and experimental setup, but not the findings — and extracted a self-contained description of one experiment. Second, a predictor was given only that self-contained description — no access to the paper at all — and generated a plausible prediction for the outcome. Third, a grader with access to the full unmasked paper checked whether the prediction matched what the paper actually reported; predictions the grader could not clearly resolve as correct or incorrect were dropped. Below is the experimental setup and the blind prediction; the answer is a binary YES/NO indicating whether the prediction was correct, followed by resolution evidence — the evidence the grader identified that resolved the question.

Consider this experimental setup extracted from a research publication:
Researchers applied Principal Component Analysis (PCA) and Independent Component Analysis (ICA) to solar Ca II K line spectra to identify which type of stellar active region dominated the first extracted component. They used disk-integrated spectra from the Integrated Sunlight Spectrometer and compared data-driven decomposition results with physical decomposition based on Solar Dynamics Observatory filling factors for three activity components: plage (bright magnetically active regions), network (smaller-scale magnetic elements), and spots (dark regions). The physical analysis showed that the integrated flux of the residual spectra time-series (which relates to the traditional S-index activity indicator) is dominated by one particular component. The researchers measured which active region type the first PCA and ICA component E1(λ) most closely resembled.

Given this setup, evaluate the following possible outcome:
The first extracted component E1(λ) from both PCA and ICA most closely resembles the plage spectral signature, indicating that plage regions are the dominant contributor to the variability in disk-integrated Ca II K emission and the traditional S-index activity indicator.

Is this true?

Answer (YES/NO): YES